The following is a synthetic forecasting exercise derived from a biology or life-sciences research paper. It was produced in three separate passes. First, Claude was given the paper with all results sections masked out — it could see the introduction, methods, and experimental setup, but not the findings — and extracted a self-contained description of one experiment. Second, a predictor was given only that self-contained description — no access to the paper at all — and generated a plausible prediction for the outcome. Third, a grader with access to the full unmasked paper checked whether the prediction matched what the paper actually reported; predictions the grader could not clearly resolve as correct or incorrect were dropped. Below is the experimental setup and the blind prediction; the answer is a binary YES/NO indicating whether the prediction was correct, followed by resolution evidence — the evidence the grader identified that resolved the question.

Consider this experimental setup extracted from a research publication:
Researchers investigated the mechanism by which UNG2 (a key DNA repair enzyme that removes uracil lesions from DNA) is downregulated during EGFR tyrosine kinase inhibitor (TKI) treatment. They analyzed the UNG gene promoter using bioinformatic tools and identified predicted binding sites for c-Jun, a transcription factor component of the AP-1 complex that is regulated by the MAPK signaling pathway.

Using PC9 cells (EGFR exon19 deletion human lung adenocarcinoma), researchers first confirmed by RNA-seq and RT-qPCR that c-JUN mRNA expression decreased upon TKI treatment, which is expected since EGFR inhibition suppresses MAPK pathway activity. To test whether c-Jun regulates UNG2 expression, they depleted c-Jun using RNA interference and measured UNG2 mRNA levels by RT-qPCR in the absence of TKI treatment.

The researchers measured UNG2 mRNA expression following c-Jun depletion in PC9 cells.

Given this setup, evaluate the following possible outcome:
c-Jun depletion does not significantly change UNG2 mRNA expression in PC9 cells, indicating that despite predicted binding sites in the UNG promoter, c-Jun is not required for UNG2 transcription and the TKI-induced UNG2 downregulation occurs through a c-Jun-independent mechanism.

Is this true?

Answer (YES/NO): NO